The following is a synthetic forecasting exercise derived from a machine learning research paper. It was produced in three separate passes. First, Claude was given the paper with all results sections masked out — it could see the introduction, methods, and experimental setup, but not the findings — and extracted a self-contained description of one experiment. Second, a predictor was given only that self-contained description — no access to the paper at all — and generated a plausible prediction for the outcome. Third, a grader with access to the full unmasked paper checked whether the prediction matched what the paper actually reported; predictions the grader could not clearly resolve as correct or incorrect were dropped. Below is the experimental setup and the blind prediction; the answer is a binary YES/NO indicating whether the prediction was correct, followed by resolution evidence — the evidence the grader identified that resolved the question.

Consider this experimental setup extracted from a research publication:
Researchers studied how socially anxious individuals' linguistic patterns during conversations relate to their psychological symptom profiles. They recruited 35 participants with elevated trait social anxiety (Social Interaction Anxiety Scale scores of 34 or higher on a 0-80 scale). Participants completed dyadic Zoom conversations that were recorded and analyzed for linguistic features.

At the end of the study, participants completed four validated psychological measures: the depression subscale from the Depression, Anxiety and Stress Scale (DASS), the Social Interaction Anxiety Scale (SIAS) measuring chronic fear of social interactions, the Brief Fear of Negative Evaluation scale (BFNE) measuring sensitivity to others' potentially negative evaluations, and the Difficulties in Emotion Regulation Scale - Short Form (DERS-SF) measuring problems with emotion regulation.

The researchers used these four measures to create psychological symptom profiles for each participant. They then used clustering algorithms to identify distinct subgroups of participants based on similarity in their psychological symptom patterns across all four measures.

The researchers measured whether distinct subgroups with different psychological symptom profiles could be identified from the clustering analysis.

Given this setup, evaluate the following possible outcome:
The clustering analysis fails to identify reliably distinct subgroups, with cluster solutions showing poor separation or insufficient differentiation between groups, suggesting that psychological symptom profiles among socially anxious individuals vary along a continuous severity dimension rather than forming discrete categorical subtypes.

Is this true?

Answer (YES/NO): NO